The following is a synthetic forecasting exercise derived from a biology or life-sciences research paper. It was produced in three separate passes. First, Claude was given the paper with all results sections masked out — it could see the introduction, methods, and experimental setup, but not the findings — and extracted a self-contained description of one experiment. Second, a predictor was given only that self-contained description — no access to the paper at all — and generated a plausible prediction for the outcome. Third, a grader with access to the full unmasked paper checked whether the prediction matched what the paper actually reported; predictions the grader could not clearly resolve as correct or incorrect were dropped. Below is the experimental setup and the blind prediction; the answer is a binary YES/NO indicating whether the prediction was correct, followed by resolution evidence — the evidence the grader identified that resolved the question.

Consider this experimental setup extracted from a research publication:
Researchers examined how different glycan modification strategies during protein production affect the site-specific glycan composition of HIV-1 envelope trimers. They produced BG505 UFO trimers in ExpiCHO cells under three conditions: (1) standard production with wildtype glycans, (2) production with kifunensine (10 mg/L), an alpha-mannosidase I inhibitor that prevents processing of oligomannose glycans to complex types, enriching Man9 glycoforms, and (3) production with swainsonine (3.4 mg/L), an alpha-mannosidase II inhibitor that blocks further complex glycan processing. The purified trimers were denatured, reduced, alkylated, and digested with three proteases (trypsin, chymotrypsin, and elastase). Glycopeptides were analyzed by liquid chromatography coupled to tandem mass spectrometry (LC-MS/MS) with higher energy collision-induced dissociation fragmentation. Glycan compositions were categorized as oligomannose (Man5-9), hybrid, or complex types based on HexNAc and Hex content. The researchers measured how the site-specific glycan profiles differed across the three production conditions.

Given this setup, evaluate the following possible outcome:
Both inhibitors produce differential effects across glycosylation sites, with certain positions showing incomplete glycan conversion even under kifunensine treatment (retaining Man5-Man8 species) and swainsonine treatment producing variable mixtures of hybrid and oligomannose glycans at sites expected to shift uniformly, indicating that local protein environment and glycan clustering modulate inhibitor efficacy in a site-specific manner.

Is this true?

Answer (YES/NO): NO